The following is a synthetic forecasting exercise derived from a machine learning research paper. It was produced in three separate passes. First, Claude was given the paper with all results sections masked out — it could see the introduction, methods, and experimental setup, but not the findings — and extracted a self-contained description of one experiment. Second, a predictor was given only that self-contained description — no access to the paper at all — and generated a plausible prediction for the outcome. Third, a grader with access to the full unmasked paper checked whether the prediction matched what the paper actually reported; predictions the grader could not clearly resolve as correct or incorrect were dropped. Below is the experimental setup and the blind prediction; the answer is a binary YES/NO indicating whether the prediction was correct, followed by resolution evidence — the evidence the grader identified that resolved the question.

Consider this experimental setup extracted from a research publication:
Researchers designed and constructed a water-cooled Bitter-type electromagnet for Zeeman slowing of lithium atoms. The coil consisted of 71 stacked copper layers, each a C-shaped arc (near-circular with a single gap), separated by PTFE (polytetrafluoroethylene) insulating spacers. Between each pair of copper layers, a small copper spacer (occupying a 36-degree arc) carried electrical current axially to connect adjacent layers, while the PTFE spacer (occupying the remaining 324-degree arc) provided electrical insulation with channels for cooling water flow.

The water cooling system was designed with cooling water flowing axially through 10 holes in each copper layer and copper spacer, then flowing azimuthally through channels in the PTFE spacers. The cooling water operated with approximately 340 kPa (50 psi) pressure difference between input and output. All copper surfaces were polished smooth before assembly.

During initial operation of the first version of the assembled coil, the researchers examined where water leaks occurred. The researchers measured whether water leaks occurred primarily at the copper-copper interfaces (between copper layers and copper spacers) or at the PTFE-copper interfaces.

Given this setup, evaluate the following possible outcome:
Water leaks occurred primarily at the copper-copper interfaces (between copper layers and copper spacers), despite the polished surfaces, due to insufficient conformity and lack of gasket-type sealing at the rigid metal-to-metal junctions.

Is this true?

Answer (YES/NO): YES